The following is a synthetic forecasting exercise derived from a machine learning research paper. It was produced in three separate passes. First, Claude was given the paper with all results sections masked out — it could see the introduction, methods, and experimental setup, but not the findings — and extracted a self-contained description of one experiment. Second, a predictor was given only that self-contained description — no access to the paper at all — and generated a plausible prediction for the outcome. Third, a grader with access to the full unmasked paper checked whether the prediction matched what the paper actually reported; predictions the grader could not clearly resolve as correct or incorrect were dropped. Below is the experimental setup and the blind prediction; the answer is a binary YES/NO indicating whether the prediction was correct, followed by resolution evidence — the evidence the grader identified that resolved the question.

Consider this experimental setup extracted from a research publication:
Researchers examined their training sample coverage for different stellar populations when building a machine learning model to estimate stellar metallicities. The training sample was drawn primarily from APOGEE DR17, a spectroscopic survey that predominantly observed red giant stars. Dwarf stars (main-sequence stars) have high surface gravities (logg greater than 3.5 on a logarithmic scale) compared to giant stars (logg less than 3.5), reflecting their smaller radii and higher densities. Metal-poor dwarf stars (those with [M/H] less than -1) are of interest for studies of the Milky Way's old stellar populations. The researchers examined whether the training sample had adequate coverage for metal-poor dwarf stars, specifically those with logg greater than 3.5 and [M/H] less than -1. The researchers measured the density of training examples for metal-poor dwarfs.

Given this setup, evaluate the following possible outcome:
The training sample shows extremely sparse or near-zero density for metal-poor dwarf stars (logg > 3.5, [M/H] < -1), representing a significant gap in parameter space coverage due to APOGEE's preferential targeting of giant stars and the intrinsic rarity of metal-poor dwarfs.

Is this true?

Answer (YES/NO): YES